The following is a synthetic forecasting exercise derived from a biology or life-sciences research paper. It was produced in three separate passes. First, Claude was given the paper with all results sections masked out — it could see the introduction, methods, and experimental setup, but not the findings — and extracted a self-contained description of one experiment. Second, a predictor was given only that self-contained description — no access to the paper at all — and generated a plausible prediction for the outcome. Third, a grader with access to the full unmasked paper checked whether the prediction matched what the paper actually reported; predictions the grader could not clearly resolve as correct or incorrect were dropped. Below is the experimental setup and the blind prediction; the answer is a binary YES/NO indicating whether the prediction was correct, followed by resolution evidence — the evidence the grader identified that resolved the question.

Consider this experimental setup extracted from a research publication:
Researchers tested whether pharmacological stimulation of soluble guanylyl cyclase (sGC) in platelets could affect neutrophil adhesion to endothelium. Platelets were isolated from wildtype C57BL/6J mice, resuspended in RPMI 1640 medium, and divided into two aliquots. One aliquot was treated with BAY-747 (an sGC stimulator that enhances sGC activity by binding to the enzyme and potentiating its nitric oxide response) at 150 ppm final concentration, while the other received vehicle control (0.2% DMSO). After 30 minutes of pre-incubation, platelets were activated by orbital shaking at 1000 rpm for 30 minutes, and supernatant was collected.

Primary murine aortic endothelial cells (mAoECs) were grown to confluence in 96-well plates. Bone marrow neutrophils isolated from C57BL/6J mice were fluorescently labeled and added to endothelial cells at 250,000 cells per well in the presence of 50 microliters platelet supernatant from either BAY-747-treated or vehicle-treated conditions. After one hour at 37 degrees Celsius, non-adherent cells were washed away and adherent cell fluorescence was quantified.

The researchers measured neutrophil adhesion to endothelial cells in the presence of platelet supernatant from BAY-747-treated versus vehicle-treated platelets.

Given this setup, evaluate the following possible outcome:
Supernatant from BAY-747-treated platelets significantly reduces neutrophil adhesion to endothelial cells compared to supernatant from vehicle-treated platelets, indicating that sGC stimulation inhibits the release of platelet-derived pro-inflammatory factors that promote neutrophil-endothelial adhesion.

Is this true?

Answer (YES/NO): NO